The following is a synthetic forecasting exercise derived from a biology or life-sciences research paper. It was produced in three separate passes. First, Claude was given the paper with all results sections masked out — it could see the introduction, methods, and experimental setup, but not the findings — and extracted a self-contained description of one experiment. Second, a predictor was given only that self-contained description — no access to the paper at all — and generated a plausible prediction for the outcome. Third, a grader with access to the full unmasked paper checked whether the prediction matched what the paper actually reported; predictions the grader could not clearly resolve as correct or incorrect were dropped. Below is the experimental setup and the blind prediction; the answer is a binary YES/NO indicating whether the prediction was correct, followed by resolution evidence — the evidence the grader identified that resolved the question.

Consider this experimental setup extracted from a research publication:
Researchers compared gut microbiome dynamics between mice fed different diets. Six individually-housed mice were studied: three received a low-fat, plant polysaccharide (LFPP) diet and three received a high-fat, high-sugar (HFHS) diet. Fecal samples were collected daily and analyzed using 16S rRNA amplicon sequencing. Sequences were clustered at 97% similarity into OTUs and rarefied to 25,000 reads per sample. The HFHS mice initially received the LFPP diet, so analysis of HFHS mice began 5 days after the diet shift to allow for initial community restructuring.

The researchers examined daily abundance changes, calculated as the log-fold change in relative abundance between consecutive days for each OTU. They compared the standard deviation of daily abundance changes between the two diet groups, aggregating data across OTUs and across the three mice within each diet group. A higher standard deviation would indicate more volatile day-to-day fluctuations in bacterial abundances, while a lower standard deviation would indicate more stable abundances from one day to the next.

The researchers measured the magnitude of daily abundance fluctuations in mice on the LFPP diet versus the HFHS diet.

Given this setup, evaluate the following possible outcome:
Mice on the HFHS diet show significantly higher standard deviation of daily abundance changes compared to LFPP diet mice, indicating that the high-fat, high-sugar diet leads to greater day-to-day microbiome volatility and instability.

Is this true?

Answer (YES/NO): NO